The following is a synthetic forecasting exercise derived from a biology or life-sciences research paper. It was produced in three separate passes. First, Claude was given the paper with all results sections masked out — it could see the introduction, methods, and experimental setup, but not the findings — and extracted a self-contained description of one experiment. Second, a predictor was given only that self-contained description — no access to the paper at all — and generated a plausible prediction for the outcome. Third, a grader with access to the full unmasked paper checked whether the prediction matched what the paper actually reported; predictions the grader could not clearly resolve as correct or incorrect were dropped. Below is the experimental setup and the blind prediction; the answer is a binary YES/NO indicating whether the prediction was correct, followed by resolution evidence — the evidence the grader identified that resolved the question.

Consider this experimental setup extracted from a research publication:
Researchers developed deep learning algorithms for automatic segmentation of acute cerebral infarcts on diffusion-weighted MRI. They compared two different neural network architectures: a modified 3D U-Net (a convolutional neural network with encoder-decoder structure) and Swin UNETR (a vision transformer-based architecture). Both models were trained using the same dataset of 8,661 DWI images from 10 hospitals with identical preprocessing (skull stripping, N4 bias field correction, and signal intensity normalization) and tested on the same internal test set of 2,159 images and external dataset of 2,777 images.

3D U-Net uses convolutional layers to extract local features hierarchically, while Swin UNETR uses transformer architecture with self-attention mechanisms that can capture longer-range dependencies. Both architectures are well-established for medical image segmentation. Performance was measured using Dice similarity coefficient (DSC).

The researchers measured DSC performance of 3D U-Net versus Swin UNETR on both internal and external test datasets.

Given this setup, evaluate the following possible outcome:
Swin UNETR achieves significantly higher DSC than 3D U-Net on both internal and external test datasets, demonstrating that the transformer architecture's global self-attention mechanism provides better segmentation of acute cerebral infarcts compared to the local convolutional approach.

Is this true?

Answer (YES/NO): NO